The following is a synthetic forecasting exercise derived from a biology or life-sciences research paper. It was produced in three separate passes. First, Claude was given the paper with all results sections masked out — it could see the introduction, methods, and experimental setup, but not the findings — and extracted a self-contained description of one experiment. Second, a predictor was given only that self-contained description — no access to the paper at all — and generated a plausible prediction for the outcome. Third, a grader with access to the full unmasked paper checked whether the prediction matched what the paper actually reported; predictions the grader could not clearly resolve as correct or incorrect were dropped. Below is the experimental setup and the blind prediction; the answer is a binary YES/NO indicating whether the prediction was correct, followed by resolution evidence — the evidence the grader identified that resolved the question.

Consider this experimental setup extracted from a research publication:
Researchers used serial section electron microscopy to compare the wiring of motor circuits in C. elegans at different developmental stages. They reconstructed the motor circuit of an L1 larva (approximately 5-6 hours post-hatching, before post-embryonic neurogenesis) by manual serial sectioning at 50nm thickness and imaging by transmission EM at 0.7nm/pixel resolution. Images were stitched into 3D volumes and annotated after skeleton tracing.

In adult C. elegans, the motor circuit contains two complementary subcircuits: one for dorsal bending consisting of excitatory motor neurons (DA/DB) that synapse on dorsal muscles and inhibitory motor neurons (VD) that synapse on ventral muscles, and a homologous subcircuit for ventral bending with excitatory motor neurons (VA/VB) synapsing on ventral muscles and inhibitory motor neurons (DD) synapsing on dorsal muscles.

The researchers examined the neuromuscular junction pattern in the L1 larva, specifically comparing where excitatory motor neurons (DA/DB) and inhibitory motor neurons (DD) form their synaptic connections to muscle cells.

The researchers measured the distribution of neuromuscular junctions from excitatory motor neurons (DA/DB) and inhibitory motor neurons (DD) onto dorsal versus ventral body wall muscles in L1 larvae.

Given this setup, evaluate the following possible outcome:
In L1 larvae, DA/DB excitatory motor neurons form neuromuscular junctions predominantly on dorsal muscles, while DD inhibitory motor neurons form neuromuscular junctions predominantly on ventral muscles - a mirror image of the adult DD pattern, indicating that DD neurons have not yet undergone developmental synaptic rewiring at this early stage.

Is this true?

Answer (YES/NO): YES